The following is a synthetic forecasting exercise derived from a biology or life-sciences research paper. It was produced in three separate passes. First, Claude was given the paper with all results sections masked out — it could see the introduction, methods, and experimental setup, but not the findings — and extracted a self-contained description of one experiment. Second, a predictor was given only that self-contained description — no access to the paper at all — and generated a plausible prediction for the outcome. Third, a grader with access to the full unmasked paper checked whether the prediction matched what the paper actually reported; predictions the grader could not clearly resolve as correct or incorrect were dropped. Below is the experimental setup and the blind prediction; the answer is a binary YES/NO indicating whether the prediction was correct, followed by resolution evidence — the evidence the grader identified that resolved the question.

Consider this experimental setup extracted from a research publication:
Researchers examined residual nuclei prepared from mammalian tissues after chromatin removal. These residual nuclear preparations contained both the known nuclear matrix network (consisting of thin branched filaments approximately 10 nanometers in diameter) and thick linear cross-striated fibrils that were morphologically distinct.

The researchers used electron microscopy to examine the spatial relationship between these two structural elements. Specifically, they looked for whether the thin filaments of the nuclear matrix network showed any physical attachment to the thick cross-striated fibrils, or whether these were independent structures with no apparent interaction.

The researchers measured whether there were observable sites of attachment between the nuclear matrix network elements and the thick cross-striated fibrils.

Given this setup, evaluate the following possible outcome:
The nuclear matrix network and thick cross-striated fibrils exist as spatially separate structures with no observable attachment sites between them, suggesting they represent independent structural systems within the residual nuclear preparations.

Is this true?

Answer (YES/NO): NO